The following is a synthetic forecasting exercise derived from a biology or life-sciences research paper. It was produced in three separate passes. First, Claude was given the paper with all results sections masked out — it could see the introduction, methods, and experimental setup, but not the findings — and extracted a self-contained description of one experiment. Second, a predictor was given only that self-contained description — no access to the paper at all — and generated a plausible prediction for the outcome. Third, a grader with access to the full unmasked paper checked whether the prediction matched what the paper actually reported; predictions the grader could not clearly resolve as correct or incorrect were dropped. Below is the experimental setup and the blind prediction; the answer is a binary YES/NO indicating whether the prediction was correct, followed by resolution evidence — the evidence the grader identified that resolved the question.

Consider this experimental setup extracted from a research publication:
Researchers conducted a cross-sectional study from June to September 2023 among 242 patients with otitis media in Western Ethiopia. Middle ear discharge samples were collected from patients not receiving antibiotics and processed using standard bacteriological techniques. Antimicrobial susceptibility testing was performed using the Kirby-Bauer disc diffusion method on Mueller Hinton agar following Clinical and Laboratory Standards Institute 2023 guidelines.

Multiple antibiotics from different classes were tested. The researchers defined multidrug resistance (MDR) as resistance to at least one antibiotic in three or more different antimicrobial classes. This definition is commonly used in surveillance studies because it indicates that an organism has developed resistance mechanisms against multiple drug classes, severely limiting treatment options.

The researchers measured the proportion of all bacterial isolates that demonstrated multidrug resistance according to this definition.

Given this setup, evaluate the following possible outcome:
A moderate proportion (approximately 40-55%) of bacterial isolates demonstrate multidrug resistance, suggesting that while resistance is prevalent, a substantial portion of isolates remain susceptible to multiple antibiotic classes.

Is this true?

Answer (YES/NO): NO